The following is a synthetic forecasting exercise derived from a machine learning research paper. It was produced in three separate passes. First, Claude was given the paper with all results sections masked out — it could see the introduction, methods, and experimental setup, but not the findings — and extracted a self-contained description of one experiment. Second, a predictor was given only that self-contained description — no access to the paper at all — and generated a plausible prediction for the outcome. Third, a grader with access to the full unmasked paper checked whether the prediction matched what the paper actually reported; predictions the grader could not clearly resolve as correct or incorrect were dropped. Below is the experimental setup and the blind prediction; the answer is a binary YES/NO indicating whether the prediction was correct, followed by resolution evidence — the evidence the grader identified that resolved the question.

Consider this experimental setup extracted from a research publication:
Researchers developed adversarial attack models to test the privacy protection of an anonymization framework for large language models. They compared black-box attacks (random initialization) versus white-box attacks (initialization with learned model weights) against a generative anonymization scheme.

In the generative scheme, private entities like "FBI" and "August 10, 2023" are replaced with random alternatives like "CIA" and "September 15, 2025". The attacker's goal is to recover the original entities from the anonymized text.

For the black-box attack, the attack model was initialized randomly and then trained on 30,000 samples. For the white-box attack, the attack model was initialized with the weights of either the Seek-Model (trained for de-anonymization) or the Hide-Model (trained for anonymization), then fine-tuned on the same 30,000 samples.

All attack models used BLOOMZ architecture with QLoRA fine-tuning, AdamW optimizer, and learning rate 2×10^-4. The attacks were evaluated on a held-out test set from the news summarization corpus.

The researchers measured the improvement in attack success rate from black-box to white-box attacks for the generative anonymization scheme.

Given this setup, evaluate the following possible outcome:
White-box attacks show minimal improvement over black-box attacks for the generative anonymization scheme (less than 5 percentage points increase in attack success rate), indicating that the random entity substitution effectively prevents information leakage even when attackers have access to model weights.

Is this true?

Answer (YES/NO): NO